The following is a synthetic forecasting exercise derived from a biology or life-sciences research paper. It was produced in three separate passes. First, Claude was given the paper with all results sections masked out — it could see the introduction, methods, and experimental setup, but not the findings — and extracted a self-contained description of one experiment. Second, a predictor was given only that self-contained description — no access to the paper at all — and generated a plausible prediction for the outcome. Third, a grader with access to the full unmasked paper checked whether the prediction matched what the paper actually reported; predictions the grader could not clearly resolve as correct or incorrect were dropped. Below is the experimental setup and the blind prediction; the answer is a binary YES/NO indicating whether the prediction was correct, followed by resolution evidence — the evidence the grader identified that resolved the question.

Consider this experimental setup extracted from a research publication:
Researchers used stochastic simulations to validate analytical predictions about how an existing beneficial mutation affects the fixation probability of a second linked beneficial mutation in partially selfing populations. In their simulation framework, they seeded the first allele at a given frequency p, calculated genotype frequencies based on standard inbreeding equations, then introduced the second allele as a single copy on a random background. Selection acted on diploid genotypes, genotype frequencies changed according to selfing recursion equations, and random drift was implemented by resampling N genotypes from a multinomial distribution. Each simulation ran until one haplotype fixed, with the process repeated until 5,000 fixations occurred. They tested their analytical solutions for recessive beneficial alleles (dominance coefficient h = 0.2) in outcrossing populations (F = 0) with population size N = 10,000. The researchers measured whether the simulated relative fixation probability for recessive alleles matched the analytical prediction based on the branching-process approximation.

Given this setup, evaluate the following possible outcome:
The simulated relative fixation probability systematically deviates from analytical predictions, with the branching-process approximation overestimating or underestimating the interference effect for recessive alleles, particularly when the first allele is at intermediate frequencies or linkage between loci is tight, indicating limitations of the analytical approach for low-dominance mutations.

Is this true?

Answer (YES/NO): NO